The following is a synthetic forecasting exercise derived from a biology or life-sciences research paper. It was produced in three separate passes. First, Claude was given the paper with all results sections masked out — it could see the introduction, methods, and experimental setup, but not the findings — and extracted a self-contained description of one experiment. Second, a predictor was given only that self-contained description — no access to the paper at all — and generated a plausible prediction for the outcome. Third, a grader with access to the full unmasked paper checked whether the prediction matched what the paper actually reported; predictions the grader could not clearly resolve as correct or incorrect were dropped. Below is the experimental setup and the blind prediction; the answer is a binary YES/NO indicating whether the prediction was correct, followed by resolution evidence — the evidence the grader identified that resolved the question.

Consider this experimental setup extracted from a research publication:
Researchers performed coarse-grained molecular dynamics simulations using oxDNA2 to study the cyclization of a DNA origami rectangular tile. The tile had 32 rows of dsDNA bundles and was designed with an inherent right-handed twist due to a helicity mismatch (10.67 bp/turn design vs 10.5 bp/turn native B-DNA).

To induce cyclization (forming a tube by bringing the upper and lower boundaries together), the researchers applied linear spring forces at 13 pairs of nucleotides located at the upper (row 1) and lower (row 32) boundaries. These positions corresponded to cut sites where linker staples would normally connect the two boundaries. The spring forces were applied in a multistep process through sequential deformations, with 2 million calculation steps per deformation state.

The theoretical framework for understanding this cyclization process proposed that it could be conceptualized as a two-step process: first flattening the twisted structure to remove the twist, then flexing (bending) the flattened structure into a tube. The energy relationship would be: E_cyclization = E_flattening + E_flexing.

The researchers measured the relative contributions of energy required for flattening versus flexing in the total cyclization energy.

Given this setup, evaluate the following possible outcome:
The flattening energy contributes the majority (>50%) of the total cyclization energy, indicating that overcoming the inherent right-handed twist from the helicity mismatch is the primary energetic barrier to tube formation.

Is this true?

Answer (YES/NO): YES